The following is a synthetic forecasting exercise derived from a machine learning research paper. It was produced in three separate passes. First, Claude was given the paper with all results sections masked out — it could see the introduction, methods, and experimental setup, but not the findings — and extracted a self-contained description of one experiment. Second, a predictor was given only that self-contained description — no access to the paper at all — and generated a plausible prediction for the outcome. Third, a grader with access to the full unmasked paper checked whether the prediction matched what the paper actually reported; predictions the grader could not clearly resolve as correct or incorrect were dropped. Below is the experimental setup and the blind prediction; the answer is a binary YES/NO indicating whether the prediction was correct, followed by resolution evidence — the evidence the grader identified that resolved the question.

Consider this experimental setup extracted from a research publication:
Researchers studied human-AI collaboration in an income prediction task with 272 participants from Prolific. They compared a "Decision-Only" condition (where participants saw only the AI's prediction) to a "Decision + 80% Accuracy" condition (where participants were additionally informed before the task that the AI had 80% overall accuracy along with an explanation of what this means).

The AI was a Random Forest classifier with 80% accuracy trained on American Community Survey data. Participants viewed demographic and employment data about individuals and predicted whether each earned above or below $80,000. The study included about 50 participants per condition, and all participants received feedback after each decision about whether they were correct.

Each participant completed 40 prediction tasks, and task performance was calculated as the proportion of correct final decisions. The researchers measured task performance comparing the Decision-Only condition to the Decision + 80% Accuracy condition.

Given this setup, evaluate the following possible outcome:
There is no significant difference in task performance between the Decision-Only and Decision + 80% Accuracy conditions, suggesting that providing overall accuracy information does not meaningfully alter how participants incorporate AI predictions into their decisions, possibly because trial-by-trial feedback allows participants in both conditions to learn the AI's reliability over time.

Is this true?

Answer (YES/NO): YES